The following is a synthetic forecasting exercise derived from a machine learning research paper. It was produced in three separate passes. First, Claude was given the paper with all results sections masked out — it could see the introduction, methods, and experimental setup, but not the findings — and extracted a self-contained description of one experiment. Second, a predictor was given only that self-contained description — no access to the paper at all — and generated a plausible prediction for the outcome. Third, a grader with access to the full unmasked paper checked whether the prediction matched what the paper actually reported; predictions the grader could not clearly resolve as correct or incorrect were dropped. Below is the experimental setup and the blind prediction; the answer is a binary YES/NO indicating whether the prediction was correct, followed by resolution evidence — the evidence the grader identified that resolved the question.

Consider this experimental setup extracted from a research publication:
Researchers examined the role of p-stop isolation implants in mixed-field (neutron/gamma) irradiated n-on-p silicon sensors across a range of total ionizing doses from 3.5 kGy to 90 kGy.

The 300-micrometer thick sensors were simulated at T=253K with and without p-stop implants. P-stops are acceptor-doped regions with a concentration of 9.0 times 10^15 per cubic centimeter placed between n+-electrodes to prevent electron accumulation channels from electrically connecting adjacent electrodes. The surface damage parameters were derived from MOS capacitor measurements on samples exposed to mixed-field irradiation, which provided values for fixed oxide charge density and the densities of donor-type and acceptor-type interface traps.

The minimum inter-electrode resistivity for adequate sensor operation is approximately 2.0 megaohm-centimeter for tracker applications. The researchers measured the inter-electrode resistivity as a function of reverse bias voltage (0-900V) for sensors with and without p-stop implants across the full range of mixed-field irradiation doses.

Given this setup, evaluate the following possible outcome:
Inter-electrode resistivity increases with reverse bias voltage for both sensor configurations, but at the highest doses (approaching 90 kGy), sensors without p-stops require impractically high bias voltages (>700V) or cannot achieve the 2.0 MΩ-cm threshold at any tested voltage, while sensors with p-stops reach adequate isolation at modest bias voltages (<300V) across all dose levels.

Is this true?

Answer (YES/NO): NO